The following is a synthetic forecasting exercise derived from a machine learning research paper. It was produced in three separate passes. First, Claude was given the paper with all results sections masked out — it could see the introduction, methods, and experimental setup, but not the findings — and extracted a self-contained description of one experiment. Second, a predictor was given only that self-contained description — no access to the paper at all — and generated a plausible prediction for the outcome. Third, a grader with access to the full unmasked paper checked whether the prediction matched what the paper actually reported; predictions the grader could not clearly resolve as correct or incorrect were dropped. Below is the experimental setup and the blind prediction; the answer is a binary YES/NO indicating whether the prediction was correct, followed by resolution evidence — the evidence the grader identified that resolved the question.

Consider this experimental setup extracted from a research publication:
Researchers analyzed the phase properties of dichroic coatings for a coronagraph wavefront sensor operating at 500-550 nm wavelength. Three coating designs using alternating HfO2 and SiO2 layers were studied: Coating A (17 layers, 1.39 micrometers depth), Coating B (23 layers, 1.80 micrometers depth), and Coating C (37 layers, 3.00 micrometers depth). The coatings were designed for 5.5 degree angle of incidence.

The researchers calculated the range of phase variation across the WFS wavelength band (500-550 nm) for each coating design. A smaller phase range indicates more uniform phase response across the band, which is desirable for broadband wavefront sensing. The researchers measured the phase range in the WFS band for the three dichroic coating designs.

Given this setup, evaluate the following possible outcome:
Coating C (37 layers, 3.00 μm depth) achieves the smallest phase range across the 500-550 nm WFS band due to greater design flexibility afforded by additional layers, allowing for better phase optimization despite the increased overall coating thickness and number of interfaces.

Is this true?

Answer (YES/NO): NO